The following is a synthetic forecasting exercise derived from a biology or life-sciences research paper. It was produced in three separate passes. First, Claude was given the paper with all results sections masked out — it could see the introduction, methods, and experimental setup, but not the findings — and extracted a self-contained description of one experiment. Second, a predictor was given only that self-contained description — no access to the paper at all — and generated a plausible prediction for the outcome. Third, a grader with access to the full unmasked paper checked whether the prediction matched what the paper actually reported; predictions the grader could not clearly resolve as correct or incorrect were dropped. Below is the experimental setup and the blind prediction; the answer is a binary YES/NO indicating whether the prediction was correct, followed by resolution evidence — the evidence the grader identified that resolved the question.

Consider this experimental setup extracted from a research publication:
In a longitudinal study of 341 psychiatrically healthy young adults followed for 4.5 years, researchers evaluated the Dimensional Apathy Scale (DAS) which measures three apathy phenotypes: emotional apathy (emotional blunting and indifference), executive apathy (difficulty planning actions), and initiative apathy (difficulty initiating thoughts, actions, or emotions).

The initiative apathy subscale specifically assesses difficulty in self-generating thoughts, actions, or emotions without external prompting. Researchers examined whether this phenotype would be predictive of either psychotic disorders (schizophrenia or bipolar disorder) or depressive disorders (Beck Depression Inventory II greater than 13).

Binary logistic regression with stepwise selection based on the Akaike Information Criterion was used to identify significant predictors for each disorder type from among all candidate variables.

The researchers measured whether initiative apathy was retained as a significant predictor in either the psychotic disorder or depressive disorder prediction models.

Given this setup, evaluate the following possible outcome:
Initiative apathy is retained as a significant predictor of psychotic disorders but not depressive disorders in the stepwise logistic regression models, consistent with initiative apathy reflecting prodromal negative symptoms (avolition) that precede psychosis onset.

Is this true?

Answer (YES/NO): NO